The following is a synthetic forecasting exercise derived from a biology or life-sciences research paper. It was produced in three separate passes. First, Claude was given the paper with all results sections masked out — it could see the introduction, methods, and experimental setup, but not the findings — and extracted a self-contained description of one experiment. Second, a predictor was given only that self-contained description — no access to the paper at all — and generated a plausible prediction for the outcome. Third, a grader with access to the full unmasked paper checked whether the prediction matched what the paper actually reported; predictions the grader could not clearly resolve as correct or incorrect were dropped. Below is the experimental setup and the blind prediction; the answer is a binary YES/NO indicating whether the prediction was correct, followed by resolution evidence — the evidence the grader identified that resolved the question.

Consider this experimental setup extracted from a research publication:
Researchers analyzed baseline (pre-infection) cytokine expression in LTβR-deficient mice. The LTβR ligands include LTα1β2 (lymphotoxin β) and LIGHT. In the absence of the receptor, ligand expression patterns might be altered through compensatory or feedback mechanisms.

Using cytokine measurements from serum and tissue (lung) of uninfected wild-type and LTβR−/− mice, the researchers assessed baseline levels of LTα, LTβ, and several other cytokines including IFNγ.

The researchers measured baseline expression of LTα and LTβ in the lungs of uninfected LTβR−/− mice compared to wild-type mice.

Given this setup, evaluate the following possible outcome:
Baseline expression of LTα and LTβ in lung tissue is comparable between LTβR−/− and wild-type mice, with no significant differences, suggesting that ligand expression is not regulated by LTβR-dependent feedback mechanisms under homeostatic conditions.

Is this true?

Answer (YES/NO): NO